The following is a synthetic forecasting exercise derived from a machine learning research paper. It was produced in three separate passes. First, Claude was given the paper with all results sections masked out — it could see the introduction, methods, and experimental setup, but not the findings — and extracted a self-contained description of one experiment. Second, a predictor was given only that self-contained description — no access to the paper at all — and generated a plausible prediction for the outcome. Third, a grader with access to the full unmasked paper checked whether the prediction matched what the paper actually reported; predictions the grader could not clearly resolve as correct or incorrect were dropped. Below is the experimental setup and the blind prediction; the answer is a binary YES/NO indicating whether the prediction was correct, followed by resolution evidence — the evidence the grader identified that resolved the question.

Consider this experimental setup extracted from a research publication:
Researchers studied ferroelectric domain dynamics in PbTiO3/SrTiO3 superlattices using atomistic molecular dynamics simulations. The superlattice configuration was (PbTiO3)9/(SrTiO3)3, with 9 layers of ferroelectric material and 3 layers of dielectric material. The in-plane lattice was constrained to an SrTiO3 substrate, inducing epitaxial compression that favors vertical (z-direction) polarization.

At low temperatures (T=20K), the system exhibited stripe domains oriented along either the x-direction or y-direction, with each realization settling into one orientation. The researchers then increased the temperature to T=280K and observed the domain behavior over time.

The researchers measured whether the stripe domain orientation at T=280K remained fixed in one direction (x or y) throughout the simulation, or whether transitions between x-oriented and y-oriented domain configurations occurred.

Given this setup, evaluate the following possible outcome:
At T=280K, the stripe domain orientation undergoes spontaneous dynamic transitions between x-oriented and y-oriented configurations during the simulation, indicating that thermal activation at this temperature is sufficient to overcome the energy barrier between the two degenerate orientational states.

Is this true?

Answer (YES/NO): YES